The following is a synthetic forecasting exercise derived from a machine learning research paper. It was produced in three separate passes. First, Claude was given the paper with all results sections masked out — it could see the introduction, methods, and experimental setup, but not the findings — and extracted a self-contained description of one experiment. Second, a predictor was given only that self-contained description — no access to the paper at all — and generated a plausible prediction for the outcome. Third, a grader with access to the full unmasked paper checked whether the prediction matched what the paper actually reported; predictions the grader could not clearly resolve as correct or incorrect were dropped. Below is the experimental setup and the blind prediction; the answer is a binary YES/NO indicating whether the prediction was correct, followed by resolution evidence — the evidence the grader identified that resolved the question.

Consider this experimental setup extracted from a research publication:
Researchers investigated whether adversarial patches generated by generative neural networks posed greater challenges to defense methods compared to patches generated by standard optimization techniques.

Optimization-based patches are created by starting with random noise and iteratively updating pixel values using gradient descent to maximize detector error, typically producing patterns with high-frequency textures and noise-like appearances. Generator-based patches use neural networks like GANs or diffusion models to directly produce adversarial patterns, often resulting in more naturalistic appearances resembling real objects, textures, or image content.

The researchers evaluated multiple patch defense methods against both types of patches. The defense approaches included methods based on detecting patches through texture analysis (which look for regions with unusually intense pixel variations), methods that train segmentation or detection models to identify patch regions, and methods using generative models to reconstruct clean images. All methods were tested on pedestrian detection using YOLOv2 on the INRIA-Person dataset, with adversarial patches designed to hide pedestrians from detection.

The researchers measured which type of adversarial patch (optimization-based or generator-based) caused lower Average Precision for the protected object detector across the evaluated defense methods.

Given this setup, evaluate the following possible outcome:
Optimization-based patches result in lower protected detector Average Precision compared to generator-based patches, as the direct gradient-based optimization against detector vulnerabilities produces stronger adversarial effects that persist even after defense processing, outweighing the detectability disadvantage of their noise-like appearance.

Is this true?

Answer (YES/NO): YES